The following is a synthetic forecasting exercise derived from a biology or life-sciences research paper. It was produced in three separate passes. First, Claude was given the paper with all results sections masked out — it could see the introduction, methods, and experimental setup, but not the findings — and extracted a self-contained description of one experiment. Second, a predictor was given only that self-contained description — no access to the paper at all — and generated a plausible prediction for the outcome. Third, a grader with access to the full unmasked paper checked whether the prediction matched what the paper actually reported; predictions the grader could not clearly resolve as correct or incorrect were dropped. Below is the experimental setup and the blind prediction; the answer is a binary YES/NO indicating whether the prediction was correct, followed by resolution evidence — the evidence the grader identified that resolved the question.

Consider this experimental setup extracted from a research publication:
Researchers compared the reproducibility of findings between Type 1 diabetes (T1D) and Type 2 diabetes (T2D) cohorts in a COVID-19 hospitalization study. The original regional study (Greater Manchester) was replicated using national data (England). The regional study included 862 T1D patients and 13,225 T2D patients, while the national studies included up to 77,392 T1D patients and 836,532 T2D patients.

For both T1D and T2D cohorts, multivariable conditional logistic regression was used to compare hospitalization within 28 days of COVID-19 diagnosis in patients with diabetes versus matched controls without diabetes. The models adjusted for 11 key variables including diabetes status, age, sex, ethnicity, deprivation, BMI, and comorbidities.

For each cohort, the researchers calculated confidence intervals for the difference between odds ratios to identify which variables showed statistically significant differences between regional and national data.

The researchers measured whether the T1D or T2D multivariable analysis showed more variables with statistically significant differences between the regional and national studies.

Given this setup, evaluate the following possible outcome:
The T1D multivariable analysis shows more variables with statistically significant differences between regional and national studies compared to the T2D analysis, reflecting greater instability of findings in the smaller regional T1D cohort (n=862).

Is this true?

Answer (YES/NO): NO